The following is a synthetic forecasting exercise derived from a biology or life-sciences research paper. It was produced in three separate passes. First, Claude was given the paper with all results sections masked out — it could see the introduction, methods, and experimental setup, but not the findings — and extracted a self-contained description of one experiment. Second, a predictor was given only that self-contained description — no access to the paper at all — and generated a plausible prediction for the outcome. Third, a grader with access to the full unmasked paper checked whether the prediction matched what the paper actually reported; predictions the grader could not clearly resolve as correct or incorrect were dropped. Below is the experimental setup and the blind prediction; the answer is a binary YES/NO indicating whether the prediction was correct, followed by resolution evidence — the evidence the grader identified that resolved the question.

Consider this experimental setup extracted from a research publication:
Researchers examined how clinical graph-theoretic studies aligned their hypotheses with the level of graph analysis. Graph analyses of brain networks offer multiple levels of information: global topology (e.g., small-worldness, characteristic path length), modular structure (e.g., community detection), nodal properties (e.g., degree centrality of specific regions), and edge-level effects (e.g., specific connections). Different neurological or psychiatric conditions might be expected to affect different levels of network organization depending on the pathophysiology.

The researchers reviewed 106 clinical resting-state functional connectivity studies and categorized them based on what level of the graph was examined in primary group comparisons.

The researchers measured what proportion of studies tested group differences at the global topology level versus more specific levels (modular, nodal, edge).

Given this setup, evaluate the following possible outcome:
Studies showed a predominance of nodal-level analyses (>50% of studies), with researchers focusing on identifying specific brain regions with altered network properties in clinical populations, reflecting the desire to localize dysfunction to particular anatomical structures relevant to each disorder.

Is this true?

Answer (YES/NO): NO